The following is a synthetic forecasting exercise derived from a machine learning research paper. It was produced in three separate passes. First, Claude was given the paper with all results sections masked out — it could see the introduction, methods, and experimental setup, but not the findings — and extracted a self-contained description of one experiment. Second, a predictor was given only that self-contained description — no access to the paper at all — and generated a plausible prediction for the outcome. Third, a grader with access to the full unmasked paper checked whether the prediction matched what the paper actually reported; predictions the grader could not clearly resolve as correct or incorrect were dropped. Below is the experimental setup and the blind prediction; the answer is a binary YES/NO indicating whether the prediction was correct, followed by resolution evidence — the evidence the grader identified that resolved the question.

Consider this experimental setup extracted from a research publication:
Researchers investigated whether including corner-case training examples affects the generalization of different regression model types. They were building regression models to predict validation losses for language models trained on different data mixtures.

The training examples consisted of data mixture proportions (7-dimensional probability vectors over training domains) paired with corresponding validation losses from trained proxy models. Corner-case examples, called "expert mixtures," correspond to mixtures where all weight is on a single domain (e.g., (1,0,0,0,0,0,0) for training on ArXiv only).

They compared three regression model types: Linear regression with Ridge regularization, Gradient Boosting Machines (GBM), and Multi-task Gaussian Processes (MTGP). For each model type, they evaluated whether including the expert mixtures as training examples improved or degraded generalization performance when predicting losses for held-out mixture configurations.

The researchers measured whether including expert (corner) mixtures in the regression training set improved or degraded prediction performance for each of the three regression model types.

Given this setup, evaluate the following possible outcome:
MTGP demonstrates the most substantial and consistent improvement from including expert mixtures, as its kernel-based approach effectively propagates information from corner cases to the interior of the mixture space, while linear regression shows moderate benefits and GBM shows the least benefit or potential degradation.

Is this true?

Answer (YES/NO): NO